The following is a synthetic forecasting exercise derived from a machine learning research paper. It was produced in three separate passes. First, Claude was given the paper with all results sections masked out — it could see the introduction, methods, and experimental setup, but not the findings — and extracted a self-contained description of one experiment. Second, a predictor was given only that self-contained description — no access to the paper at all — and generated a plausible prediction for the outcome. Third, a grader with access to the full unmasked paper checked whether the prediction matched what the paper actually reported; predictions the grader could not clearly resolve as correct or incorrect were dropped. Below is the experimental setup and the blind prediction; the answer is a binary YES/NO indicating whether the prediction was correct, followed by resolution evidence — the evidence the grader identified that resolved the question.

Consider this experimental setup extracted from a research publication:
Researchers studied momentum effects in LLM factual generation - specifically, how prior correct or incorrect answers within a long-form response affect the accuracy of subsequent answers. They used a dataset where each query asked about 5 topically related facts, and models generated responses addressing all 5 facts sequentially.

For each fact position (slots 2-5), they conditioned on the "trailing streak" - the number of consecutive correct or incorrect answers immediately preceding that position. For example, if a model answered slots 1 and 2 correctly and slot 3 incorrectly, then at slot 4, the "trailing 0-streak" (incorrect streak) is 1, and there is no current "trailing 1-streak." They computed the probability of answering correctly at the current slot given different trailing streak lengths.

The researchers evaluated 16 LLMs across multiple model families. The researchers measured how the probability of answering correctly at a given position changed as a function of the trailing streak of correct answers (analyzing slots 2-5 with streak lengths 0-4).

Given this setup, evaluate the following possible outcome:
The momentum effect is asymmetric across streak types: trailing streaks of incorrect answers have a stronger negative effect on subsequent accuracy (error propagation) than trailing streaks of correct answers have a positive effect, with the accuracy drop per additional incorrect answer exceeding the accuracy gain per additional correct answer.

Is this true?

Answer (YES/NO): NO